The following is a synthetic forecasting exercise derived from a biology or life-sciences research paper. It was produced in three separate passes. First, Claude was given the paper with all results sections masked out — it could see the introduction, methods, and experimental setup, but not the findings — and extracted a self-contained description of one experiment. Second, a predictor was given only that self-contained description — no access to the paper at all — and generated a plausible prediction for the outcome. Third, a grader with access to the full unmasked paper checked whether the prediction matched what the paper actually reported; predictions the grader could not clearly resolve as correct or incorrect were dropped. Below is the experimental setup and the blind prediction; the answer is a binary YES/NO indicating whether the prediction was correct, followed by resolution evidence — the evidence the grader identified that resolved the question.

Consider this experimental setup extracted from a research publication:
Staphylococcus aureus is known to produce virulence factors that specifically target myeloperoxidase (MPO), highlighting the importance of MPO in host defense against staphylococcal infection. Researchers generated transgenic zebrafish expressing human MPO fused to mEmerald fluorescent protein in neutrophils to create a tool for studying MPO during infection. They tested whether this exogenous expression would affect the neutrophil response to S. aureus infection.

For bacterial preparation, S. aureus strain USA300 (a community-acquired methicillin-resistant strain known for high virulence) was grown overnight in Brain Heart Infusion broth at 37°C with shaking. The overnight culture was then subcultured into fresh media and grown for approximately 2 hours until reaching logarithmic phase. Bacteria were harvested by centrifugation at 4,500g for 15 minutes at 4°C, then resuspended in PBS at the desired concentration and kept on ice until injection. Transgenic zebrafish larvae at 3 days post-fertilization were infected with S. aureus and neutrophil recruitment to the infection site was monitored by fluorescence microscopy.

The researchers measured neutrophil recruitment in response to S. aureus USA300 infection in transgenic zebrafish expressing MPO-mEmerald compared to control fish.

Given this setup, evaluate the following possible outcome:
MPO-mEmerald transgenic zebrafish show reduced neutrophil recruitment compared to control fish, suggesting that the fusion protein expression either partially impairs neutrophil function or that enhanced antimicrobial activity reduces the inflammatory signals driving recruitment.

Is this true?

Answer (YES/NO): NO